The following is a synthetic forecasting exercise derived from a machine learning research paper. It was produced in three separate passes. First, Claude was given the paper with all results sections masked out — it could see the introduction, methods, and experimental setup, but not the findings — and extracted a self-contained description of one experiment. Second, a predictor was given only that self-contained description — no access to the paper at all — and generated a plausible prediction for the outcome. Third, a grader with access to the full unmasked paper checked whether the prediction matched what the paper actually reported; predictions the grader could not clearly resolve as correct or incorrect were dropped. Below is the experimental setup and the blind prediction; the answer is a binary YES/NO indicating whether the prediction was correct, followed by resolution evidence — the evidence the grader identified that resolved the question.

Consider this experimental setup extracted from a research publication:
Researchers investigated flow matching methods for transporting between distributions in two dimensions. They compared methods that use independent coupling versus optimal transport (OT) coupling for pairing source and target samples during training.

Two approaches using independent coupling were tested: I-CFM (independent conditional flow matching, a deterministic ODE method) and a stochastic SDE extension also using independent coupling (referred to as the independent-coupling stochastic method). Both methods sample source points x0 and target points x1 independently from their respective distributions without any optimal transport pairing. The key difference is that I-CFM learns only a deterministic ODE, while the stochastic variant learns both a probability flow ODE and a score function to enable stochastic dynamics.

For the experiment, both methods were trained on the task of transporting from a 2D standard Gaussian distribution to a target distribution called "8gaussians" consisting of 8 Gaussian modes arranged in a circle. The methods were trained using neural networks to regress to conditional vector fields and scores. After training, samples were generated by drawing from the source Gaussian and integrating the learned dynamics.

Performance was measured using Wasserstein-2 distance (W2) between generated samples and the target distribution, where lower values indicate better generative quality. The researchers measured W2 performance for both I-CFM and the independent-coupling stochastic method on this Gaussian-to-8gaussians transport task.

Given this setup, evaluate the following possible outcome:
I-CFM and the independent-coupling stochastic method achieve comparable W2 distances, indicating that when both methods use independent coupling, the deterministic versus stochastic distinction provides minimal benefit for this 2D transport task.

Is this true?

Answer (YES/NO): YES